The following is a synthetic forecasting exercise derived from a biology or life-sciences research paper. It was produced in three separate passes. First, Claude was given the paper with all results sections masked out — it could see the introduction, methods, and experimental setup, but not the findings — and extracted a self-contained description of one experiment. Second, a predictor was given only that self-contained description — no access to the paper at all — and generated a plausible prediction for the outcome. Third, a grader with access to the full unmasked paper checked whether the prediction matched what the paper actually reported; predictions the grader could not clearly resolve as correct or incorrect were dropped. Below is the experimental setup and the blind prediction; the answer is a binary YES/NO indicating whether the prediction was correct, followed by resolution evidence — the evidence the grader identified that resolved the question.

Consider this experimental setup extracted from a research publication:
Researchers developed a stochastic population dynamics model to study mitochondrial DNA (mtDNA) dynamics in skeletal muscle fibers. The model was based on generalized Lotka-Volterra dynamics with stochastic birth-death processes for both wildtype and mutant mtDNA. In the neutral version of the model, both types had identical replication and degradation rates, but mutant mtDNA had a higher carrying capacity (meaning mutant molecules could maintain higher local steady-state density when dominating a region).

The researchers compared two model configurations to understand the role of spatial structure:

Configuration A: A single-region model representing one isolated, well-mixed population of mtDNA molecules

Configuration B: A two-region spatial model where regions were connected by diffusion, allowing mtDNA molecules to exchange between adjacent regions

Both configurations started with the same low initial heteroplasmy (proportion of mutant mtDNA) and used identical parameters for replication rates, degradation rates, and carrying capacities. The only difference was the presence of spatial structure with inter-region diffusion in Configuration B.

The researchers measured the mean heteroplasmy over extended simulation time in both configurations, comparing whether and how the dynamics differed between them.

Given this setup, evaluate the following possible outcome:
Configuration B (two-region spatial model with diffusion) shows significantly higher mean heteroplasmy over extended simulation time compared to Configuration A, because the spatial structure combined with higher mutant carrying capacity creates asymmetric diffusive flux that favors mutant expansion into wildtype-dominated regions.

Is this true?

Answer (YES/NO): YES